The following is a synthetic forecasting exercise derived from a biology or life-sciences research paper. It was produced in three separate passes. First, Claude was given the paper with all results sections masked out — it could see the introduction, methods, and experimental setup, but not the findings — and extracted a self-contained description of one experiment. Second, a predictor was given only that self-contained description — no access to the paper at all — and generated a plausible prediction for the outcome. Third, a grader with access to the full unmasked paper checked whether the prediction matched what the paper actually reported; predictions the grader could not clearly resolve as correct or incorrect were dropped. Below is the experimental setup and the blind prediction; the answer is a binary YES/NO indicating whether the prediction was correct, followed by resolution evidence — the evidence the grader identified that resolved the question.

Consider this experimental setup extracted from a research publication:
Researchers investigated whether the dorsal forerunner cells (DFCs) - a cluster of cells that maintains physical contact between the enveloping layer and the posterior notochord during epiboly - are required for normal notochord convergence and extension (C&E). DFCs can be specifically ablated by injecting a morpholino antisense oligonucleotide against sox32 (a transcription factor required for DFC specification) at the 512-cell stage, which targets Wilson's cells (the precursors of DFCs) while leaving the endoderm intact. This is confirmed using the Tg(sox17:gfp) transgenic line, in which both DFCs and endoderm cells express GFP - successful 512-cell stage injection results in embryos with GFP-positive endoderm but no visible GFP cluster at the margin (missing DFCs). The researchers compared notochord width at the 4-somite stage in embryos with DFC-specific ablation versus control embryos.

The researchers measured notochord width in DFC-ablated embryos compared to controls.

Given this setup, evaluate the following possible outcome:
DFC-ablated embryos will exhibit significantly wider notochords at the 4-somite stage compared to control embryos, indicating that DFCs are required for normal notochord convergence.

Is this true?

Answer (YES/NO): YES